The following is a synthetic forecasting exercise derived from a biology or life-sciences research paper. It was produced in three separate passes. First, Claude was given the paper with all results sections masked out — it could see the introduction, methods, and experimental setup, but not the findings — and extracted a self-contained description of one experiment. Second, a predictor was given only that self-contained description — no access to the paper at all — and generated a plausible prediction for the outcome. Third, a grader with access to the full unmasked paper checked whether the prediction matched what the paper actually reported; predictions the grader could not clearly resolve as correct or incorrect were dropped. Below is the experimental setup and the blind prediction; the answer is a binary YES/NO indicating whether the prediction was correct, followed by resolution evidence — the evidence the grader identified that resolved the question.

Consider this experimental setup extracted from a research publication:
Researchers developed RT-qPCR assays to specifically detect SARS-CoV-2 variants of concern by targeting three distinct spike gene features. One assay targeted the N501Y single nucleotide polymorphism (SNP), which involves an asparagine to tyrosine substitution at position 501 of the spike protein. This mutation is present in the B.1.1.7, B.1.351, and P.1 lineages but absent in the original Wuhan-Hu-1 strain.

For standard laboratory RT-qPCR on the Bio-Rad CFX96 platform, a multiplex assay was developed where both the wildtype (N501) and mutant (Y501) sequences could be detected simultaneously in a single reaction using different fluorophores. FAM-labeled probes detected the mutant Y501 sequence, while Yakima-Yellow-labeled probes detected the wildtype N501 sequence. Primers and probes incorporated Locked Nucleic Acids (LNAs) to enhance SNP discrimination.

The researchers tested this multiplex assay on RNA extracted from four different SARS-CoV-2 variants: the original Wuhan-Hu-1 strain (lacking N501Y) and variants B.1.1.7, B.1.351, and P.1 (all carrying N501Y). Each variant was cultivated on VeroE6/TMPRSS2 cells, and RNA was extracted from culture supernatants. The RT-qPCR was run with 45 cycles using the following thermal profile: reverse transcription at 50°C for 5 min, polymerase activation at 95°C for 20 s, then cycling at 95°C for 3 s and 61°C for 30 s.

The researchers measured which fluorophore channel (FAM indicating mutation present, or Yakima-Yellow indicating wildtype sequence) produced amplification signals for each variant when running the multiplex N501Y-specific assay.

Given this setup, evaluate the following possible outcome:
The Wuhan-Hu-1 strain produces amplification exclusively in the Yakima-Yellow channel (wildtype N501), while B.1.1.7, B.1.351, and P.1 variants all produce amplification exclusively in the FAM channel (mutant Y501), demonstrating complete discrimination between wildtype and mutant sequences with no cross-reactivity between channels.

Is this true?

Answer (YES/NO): YES